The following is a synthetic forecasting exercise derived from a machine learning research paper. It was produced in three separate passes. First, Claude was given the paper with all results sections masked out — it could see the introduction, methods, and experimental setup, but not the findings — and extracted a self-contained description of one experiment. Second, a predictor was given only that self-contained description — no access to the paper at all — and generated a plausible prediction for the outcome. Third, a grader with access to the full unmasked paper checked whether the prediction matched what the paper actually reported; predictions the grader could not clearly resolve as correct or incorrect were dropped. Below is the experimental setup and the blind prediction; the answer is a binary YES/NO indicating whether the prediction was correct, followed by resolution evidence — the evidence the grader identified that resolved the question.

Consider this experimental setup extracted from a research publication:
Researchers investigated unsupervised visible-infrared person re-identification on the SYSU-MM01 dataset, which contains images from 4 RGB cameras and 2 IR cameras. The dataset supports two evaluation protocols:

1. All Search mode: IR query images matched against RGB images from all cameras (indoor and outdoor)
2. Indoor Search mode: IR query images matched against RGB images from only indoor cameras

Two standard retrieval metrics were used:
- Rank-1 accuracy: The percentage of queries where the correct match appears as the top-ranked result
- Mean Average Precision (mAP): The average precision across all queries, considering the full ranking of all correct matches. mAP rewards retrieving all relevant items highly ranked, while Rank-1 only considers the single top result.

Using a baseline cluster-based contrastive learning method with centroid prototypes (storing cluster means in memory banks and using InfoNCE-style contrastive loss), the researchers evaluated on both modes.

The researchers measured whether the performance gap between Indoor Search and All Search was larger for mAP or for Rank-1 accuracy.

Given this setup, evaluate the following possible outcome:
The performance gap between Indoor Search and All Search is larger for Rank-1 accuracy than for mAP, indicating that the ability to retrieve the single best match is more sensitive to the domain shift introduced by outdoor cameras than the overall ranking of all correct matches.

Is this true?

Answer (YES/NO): NO